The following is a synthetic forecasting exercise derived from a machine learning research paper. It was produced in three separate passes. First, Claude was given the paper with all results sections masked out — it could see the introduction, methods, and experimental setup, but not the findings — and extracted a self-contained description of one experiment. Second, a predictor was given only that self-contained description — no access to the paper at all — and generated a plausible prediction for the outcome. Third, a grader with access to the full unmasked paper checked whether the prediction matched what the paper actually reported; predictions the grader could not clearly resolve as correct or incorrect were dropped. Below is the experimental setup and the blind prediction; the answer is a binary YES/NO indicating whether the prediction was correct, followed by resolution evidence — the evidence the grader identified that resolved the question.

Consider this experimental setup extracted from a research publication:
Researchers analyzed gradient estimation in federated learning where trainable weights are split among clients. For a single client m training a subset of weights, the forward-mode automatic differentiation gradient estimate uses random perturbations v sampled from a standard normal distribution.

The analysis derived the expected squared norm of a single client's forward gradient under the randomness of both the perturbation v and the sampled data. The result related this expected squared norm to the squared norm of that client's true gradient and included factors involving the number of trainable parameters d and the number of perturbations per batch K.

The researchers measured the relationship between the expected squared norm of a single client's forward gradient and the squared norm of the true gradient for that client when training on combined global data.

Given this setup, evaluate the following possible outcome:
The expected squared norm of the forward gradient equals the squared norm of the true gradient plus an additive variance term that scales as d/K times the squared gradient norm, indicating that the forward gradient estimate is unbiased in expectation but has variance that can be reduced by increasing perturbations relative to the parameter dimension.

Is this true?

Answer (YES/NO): YES